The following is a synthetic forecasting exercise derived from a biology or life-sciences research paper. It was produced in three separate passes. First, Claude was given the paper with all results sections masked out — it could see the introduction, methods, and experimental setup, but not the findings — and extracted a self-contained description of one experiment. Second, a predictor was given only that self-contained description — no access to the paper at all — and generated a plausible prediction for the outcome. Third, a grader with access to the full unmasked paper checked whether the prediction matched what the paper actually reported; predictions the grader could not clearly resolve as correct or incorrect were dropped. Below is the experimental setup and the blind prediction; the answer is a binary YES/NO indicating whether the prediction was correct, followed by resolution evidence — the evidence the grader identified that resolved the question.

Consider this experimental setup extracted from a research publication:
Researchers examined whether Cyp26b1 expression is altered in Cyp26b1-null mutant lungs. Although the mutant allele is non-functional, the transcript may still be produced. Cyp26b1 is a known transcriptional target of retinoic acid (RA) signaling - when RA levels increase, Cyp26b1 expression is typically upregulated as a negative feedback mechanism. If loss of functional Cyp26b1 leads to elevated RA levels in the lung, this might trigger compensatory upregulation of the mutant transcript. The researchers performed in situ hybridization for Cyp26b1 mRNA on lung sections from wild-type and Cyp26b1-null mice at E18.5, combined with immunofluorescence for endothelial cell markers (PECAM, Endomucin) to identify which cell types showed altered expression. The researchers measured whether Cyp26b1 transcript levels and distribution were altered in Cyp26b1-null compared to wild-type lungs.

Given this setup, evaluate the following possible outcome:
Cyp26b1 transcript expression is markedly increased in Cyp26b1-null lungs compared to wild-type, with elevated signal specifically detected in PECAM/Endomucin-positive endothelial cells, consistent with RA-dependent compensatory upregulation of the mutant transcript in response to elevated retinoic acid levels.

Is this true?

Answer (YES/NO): YES